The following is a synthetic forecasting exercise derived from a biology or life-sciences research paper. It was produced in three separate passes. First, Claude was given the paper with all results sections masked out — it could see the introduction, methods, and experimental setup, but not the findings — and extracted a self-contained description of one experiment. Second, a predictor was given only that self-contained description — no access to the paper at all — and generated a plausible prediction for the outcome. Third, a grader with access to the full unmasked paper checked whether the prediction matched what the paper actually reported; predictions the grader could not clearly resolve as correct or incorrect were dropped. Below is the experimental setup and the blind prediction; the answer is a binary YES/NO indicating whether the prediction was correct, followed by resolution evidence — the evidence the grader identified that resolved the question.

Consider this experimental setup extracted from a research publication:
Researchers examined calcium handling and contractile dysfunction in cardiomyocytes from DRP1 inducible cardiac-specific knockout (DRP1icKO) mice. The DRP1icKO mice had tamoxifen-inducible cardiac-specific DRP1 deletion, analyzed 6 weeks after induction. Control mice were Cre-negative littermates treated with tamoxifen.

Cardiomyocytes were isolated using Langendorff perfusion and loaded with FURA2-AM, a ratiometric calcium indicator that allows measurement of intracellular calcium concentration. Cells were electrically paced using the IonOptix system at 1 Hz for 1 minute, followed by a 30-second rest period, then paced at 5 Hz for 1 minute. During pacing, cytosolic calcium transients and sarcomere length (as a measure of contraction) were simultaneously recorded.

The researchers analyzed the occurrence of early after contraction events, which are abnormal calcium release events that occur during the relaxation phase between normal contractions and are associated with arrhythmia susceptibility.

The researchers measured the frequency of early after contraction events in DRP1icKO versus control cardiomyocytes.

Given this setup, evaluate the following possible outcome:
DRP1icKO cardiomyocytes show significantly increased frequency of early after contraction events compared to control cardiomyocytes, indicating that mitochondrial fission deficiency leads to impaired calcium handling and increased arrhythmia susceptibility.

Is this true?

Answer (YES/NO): YES